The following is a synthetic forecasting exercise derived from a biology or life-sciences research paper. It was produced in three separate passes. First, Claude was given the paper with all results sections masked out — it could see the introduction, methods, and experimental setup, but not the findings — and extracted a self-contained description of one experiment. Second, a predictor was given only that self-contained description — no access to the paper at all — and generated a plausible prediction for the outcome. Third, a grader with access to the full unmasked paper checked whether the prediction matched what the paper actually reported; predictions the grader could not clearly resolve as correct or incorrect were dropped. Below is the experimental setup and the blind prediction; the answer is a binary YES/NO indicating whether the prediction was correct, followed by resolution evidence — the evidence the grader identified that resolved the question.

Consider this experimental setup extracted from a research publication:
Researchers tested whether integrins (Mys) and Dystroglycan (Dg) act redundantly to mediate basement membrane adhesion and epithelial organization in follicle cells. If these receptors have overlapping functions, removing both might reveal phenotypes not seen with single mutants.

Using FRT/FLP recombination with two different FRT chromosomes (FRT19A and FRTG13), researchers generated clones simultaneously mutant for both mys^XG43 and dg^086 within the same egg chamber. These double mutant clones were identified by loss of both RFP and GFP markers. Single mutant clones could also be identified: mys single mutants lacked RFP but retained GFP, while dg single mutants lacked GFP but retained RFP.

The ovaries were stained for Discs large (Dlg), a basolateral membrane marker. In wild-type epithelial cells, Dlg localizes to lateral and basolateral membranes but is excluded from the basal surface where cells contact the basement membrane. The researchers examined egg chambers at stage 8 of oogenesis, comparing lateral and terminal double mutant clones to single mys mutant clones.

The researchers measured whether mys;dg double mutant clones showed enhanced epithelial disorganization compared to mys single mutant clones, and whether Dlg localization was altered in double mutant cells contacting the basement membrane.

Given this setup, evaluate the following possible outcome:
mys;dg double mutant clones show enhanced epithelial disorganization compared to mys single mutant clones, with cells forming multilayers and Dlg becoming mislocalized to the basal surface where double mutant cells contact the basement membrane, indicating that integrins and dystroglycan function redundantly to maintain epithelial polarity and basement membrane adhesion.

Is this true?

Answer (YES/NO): NO